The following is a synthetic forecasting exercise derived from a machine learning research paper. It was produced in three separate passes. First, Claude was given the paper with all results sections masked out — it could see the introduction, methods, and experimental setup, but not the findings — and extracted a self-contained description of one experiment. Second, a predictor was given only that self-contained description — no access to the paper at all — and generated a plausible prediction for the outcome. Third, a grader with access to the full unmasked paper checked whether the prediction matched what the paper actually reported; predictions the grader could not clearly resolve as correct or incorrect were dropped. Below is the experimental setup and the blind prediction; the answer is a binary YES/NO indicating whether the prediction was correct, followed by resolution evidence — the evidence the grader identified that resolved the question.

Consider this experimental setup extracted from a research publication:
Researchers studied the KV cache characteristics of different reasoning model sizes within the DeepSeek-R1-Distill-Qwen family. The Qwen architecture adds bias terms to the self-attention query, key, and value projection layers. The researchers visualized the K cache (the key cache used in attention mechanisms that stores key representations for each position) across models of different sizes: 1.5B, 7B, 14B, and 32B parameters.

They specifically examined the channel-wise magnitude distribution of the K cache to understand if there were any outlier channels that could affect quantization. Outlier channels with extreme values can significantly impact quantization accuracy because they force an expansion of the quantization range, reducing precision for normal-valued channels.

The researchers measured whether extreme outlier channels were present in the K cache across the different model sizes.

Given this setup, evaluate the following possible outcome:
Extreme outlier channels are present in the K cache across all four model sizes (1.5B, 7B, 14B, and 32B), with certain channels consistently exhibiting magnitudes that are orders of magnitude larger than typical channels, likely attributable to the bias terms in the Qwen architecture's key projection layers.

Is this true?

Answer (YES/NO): NO